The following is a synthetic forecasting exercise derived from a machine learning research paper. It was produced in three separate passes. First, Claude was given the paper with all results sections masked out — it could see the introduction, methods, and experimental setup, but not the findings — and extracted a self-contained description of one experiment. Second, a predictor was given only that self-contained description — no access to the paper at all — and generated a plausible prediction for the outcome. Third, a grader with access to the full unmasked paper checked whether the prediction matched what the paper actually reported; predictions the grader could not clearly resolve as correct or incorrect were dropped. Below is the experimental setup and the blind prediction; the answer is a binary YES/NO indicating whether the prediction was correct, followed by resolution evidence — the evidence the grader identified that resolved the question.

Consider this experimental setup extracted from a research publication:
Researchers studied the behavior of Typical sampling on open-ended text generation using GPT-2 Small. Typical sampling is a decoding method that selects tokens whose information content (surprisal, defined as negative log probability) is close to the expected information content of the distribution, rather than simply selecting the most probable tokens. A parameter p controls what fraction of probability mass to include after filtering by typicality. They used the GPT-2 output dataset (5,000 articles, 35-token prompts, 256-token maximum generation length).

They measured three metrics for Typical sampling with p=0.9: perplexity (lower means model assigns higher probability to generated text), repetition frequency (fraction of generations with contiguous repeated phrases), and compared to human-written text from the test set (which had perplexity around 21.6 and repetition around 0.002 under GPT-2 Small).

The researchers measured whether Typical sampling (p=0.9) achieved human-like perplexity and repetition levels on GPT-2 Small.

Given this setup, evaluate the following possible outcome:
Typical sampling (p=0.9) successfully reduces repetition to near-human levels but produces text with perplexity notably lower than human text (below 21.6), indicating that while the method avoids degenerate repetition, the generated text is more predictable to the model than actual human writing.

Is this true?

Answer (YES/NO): NO